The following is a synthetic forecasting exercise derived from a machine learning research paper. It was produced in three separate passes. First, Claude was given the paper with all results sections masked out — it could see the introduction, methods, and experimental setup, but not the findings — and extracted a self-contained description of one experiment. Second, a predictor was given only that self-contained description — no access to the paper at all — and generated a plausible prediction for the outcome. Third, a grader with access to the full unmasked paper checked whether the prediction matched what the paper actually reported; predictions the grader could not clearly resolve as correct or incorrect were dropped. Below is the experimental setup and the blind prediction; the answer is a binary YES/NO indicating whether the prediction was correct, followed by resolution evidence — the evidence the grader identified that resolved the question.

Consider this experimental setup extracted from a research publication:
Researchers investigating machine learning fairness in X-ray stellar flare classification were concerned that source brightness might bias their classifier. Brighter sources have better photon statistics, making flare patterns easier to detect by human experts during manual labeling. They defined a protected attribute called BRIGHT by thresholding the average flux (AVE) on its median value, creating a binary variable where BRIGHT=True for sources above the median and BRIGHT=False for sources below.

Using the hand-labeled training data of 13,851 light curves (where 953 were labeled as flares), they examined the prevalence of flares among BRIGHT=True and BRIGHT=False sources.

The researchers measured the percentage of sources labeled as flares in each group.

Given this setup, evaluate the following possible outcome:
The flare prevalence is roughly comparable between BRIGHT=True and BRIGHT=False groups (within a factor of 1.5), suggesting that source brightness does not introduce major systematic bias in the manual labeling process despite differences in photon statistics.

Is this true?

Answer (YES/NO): YES